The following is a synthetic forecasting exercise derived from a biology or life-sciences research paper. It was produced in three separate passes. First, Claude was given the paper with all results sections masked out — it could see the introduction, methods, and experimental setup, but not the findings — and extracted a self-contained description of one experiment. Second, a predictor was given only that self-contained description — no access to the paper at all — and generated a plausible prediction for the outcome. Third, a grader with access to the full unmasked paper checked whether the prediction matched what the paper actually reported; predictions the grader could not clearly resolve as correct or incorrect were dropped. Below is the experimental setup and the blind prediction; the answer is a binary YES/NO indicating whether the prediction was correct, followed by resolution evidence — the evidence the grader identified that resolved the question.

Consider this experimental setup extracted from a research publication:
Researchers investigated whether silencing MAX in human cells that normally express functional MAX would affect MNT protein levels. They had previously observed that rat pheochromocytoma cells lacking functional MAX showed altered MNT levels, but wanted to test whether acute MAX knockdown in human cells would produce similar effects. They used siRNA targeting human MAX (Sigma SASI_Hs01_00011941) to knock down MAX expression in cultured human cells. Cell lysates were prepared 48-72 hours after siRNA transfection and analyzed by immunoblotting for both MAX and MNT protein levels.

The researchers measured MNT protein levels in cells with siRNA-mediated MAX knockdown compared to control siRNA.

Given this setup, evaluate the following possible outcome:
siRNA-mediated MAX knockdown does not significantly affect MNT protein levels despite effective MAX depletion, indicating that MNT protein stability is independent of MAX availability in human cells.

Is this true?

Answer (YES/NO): NO